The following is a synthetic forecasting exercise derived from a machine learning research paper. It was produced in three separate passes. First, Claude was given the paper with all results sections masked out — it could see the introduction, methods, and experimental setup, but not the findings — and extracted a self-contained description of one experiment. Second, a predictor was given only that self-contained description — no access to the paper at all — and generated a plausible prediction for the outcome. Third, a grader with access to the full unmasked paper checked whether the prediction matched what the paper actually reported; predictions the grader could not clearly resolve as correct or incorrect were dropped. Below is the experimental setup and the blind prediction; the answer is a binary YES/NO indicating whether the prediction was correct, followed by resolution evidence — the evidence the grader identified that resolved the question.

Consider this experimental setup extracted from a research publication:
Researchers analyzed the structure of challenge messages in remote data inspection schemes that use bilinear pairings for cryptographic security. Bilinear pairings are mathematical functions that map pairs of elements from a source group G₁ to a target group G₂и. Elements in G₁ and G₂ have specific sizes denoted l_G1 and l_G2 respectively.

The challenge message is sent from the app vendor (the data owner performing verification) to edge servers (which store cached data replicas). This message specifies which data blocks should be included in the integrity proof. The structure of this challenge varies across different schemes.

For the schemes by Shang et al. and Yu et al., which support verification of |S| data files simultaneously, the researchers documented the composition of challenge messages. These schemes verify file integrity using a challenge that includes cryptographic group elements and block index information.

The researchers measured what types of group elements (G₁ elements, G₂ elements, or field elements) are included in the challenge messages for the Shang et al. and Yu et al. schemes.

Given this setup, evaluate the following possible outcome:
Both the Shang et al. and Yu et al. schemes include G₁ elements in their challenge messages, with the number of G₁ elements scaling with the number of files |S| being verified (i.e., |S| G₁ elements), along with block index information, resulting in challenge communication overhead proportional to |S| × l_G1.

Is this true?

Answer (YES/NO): NO